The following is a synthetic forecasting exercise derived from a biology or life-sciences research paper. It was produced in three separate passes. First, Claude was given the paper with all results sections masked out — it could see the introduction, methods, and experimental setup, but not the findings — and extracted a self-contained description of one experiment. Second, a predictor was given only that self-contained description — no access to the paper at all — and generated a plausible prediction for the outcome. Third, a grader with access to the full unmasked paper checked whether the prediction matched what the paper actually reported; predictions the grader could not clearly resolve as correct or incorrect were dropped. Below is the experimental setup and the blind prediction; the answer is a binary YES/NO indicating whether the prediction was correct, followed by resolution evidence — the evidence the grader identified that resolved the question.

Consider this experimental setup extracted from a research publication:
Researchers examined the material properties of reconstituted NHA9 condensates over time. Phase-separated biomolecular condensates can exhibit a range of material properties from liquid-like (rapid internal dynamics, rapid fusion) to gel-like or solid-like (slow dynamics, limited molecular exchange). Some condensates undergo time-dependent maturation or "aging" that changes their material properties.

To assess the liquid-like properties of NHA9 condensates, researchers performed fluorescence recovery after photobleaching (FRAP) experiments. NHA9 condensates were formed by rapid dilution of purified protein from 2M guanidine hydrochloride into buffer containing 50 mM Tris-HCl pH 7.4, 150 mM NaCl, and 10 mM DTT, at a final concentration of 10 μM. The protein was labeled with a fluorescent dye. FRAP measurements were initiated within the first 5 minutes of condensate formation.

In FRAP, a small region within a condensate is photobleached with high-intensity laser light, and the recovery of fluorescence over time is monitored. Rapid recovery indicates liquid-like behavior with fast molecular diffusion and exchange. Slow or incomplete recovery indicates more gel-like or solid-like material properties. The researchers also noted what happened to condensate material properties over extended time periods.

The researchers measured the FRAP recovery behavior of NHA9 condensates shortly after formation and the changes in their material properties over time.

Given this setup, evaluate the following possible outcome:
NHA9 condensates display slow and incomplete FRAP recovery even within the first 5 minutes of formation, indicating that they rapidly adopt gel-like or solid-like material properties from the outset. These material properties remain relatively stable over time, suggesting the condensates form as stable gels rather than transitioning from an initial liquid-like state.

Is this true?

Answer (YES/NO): NO